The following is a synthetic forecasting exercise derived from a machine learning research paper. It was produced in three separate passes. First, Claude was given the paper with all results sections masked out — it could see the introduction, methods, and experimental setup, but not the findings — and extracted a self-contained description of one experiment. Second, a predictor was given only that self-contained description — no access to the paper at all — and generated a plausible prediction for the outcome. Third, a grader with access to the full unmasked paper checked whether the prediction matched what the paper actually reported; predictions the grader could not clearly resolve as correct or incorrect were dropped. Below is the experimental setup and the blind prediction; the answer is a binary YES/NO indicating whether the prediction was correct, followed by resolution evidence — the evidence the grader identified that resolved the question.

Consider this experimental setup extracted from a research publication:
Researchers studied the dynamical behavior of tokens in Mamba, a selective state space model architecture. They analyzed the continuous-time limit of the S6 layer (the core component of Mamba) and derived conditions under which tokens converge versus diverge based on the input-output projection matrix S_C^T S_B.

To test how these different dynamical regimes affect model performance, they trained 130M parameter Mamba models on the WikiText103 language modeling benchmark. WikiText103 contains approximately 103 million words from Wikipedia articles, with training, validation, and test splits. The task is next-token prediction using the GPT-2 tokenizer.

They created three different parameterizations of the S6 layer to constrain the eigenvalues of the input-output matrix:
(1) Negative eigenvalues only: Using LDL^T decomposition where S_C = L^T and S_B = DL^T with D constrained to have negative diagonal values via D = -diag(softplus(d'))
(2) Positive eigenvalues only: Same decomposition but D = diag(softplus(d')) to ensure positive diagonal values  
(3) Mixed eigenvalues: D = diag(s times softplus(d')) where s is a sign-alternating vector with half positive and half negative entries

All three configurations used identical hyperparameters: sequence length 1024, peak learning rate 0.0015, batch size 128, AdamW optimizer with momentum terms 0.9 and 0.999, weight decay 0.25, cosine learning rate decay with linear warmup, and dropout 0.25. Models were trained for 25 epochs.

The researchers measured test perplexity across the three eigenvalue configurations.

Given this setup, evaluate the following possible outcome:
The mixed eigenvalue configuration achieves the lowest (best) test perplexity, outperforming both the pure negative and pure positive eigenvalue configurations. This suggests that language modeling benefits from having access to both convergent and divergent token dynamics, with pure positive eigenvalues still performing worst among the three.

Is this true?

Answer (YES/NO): NO